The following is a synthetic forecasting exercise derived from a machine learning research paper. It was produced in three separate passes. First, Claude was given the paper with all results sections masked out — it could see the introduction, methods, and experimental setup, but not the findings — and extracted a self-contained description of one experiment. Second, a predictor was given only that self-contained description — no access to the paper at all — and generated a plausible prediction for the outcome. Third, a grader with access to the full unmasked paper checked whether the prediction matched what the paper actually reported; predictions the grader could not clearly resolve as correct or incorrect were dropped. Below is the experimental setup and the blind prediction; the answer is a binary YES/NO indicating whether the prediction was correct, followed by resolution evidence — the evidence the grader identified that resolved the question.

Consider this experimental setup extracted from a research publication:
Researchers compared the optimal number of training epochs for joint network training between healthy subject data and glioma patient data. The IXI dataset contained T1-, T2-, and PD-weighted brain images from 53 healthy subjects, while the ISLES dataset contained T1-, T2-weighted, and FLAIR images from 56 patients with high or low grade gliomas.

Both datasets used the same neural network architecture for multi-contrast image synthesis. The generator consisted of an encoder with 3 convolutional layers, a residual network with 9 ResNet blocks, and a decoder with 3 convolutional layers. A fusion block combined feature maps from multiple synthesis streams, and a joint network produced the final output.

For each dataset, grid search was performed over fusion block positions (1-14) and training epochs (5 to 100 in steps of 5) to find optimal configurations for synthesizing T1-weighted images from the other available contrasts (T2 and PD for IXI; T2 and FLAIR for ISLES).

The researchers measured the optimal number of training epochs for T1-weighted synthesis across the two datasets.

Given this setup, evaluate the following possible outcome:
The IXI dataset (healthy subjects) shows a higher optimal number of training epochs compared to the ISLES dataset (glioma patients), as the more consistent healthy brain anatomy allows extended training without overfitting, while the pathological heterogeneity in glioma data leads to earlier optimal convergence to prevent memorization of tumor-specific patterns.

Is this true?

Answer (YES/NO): NO